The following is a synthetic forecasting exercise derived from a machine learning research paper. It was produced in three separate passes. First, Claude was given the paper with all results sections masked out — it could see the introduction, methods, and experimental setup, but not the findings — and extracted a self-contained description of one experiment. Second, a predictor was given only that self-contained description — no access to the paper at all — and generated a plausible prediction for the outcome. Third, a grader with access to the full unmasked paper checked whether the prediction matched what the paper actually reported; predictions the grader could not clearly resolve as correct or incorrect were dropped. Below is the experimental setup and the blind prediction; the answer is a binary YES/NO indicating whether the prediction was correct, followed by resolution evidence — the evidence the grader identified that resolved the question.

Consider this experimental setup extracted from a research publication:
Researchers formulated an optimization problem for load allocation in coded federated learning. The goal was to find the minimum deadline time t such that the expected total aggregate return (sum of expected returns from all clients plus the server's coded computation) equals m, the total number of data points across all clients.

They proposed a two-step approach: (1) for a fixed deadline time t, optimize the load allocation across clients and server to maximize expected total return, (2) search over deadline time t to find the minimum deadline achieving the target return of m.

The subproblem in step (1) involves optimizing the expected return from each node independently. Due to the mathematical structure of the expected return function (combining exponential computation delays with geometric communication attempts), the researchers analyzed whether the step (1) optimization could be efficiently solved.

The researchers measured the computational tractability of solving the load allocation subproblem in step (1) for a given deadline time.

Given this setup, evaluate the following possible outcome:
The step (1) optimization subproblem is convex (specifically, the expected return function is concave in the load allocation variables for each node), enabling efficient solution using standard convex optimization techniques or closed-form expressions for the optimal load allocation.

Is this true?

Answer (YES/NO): NO